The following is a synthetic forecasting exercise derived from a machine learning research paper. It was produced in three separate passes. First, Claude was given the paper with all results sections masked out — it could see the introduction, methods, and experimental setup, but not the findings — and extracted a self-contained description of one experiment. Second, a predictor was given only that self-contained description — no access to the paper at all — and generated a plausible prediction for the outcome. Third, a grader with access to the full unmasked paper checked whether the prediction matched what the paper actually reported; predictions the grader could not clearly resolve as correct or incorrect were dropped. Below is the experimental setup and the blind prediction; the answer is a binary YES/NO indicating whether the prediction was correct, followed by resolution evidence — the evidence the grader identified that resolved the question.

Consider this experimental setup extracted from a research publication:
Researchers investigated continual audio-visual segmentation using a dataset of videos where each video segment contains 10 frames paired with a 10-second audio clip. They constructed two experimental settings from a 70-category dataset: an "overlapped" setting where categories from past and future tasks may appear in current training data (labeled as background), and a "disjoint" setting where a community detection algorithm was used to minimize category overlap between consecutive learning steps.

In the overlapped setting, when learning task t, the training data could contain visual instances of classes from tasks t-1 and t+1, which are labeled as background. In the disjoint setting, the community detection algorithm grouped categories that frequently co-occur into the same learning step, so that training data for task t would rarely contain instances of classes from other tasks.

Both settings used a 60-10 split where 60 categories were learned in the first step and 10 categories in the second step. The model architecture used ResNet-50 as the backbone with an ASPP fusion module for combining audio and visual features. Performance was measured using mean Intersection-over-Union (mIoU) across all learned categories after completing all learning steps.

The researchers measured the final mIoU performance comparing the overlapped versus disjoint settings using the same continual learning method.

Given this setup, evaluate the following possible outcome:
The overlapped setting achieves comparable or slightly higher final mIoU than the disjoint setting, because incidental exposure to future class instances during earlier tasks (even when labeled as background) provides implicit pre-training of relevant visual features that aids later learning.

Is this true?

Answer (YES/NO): NO